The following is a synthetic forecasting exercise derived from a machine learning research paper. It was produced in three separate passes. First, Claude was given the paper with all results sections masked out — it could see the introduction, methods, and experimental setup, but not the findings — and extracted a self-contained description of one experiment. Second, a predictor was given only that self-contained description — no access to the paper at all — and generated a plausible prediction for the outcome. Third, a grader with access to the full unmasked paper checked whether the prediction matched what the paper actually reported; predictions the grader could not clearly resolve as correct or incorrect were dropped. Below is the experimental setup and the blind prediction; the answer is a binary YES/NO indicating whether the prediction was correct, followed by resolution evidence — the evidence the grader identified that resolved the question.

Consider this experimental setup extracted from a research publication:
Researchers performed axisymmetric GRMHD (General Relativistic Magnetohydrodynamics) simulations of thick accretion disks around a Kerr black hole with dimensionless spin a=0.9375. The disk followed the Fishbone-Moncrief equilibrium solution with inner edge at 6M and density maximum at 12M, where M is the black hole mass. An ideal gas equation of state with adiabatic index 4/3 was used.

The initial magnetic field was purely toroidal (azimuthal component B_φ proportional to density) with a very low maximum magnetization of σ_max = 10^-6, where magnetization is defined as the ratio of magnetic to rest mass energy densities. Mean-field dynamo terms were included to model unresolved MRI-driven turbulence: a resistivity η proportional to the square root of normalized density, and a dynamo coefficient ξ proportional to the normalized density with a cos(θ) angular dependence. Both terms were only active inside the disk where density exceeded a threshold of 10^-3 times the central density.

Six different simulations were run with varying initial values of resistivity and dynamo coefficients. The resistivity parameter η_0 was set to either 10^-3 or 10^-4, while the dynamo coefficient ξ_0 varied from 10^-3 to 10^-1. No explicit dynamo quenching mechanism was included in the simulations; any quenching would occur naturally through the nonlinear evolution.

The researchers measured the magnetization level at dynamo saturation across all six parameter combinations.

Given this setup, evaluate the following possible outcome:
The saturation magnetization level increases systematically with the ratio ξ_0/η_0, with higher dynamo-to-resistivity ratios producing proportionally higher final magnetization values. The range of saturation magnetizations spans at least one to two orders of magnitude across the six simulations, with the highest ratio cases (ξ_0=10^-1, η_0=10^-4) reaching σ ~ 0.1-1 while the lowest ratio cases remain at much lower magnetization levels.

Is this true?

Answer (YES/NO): NO